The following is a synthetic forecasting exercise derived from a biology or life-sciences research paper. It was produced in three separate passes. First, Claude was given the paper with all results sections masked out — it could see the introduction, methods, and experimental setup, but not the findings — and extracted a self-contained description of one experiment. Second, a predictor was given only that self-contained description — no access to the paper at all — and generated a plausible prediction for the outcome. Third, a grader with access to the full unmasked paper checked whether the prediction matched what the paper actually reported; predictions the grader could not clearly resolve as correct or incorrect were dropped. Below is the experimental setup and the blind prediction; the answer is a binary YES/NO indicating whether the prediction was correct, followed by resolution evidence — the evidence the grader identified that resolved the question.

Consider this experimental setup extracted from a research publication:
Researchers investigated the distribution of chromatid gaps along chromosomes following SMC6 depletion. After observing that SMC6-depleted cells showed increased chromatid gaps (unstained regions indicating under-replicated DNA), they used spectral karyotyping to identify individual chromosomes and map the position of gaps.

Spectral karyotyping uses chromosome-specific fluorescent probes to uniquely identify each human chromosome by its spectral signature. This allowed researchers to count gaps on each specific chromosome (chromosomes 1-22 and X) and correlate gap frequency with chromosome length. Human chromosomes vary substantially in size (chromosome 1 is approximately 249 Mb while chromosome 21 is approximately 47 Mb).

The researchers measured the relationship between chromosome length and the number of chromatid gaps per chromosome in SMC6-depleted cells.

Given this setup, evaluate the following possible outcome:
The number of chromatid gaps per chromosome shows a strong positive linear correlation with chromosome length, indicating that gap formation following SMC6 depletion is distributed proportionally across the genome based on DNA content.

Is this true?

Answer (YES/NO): YES